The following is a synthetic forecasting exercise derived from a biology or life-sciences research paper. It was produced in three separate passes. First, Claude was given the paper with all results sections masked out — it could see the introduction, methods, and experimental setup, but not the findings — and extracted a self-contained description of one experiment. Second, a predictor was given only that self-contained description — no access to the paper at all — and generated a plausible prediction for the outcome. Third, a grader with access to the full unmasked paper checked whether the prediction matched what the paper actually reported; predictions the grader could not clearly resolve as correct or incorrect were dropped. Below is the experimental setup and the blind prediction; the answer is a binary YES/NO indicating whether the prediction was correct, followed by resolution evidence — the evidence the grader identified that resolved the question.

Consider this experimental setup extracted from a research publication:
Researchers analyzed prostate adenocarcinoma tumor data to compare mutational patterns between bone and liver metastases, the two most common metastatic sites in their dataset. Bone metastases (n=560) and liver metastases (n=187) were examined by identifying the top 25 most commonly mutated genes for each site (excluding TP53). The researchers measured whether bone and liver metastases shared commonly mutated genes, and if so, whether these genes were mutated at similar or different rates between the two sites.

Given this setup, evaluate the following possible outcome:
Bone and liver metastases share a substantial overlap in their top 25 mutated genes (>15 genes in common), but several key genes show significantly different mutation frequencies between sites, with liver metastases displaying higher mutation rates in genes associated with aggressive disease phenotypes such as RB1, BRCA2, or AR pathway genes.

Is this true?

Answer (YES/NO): NO